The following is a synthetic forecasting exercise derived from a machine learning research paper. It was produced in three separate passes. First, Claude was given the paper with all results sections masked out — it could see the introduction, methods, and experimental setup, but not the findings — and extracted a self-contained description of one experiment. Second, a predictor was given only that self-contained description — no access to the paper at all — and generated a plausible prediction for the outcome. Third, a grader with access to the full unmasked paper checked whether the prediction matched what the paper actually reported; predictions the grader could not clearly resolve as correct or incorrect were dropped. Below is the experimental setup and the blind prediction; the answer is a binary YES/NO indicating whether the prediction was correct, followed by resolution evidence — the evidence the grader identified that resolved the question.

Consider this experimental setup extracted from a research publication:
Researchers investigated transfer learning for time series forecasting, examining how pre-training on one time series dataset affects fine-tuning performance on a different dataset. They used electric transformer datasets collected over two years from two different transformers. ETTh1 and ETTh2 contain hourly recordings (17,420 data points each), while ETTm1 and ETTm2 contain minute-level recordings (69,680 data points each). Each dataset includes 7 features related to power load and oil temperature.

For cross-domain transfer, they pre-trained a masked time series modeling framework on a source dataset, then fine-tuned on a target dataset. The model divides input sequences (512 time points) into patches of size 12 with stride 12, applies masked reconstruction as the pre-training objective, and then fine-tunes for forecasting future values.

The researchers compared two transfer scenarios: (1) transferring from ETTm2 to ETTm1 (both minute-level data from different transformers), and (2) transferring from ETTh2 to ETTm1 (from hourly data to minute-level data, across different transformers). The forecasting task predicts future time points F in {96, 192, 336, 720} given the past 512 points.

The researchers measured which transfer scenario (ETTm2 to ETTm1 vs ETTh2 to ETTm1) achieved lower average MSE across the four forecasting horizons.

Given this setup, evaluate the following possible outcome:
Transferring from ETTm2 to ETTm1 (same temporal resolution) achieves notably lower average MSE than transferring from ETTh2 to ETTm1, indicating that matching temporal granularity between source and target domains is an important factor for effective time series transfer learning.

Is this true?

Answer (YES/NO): NO